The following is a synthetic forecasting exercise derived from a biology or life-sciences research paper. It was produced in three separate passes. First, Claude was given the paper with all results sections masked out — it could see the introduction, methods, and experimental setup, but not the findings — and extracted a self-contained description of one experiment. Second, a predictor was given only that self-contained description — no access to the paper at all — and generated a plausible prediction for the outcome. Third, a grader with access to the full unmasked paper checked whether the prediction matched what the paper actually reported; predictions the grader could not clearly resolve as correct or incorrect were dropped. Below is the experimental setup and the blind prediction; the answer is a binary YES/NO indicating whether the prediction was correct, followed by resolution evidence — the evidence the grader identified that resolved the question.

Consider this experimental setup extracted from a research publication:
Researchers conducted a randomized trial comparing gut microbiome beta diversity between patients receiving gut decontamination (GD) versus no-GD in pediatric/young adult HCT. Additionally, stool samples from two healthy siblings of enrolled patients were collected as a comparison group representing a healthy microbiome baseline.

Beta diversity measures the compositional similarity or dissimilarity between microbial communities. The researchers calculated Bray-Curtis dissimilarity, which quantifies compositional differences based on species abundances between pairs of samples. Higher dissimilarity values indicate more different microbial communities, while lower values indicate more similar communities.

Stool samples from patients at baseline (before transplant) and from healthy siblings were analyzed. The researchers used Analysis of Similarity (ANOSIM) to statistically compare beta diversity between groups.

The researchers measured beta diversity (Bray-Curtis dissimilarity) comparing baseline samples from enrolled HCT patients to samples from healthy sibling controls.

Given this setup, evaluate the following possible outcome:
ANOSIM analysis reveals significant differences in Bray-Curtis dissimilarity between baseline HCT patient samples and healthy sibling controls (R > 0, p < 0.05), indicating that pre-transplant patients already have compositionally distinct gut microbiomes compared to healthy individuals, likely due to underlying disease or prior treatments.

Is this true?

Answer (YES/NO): NO